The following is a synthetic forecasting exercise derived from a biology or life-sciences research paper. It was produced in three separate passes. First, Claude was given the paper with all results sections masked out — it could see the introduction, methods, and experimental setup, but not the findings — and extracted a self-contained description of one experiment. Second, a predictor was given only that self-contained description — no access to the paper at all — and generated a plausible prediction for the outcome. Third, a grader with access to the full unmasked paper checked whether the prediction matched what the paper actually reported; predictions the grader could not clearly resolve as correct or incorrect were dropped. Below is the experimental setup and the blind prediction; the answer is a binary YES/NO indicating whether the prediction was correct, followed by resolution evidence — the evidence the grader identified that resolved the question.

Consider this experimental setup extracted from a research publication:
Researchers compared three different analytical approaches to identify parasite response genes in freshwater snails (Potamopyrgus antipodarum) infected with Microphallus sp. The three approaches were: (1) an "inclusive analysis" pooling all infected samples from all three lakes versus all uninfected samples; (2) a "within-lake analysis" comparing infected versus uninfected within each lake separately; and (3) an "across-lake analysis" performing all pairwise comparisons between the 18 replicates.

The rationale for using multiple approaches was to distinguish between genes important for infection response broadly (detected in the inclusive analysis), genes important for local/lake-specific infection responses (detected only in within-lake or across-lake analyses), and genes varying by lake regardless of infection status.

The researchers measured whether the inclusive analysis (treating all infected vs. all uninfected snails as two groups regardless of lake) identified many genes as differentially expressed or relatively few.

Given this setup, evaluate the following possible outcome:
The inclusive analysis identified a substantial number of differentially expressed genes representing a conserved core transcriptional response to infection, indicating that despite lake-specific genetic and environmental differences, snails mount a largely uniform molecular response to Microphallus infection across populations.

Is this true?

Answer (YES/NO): NO